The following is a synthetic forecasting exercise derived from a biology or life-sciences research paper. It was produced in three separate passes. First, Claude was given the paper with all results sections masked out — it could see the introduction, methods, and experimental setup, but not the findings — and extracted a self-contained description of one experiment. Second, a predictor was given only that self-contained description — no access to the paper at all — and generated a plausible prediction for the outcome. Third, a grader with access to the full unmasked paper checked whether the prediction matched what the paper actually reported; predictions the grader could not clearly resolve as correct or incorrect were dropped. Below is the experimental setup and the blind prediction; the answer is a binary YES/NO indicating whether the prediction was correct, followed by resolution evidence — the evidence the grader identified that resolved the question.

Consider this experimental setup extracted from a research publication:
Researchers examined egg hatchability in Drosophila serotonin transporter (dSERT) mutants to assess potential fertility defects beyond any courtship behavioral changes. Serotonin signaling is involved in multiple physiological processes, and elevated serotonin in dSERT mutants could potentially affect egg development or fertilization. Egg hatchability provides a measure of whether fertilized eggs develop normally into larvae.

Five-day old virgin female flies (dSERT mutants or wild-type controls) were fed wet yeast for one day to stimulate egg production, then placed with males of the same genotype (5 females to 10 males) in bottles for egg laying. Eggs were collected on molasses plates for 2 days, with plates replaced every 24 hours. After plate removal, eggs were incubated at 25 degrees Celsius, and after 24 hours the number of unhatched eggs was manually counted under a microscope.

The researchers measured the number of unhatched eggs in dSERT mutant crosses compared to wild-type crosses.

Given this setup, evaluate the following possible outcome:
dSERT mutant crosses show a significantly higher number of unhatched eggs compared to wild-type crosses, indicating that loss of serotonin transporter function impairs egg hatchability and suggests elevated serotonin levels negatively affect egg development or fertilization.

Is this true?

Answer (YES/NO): YES